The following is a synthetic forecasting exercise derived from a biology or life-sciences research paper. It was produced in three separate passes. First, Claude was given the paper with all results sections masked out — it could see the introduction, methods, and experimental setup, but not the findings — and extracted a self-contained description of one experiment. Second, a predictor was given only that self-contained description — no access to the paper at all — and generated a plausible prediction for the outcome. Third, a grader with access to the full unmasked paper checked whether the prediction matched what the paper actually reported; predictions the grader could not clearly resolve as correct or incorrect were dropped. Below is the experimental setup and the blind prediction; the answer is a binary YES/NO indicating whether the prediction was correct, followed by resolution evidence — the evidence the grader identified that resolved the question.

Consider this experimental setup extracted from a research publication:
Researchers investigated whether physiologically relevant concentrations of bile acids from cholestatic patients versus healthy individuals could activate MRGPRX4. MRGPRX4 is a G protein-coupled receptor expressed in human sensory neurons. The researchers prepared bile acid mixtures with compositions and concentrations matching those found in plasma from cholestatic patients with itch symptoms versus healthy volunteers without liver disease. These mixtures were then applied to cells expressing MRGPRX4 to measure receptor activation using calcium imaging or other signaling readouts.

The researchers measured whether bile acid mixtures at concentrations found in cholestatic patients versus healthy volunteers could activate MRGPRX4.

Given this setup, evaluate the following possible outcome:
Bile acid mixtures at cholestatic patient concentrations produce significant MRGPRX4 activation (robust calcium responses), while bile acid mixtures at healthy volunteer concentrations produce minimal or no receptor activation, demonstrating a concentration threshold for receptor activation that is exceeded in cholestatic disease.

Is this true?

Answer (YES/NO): YES